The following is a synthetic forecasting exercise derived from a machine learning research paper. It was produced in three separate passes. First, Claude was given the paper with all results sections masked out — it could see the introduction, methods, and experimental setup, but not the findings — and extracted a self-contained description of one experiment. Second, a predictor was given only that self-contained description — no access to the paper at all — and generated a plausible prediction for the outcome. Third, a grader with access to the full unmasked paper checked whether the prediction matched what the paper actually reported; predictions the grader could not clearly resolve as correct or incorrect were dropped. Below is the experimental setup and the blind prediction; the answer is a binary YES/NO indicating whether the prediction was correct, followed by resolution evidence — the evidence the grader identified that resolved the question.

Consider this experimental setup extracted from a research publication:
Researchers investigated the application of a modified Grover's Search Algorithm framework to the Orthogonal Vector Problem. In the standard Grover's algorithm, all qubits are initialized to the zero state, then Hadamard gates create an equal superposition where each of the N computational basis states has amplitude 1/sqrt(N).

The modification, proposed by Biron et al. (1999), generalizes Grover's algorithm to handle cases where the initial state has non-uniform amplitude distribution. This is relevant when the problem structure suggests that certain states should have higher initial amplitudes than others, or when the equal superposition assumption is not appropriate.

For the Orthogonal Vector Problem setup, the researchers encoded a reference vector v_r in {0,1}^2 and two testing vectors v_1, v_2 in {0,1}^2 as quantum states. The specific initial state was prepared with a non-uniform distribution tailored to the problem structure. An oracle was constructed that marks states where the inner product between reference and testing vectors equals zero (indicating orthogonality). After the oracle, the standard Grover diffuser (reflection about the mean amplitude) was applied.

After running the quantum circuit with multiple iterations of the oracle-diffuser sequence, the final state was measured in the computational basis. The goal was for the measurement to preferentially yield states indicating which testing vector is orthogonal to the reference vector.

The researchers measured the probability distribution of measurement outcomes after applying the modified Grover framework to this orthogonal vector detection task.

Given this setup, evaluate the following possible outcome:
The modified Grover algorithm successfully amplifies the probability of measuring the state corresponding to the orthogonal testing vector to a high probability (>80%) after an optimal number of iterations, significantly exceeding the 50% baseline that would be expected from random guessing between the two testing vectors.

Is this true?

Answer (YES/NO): NO